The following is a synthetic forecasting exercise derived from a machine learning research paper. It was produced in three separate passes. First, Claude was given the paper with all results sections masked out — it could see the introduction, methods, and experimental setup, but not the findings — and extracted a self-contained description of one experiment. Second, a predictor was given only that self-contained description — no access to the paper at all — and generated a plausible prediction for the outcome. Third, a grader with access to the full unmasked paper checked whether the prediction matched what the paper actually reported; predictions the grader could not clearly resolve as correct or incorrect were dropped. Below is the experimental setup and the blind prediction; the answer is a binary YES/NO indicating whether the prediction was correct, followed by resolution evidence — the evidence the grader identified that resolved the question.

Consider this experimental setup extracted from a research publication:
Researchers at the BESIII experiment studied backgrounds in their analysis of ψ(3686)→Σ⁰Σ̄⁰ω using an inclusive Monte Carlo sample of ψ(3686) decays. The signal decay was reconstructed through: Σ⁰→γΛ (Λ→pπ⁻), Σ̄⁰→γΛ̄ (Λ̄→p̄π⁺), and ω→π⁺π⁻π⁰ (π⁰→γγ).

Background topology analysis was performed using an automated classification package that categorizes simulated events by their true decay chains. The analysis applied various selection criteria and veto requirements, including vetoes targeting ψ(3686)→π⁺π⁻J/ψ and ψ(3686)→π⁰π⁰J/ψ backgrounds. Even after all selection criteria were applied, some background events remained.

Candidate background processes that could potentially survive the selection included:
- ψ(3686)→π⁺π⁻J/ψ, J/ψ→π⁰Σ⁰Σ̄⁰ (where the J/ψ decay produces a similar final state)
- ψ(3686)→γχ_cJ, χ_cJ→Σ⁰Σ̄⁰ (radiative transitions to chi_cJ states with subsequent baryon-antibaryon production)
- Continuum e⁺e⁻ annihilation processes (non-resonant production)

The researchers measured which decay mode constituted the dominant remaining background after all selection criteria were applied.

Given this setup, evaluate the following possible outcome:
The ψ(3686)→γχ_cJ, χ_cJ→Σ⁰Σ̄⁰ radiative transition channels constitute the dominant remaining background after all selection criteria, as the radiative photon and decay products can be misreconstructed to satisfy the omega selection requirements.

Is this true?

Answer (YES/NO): NO